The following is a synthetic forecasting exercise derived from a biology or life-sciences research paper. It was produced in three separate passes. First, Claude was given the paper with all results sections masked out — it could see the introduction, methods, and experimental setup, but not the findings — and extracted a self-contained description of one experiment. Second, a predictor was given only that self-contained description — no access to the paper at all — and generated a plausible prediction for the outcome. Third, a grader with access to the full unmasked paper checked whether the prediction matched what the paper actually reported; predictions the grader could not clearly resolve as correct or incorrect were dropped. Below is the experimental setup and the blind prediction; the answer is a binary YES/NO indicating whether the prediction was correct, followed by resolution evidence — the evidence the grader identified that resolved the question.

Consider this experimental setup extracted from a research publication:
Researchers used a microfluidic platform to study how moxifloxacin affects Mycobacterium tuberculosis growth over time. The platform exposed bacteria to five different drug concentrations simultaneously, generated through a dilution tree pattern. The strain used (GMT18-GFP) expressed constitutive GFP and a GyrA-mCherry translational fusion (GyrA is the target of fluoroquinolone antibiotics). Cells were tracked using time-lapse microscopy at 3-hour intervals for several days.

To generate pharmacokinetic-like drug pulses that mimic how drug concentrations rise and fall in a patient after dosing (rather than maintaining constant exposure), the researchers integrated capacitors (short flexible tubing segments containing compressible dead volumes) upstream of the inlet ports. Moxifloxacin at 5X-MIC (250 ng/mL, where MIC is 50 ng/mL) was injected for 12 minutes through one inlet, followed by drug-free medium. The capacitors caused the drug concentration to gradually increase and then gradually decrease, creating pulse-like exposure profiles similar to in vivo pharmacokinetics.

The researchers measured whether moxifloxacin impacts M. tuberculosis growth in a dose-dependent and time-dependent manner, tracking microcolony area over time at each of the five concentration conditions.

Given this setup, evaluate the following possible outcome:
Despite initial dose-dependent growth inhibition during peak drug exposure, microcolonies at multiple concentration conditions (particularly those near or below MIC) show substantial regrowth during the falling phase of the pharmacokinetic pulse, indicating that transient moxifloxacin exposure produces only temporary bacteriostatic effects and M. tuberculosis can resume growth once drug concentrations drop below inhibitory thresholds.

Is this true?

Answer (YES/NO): NO